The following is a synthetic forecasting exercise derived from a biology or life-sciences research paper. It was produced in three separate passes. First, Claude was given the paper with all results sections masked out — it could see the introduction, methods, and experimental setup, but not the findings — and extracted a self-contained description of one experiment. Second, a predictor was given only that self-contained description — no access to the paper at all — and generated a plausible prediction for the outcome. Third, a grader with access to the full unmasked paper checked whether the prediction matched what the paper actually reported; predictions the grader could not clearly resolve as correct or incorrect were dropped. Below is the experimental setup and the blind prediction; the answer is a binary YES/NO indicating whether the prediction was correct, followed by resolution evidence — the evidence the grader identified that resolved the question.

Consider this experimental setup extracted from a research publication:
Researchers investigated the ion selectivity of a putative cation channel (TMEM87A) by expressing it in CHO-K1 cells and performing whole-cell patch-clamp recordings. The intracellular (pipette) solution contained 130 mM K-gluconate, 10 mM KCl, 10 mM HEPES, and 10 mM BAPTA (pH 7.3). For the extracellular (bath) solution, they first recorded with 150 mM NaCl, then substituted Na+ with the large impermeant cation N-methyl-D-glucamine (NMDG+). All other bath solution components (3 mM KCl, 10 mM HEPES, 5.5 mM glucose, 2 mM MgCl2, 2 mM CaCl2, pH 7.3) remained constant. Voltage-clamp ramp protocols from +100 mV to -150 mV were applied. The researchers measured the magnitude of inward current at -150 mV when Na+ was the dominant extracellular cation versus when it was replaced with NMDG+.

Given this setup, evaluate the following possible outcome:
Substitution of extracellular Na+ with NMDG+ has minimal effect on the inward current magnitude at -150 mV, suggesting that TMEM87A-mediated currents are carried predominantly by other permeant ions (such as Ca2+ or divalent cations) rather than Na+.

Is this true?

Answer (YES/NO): NO